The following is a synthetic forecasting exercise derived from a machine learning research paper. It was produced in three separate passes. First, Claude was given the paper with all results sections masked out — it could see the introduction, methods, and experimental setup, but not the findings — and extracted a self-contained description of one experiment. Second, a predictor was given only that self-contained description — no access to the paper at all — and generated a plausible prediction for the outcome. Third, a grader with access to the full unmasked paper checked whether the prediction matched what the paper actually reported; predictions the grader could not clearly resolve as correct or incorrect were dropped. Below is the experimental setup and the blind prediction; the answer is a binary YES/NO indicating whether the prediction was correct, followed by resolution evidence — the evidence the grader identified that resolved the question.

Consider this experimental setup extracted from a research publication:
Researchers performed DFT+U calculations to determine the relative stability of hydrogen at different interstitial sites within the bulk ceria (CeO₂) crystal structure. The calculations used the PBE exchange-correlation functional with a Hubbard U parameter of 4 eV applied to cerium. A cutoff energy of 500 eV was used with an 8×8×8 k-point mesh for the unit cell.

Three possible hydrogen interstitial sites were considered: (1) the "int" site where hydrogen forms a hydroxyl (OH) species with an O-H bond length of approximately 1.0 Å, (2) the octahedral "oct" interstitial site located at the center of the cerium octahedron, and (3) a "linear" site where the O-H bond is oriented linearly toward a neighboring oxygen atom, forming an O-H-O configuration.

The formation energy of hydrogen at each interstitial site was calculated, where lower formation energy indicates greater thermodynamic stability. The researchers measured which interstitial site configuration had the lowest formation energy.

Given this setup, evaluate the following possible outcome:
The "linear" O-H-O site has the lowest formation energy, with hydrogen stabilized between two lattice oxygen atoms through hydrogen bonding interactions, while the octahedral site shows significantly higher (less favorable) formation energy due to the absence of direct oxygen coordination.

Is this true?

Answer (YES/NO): NO